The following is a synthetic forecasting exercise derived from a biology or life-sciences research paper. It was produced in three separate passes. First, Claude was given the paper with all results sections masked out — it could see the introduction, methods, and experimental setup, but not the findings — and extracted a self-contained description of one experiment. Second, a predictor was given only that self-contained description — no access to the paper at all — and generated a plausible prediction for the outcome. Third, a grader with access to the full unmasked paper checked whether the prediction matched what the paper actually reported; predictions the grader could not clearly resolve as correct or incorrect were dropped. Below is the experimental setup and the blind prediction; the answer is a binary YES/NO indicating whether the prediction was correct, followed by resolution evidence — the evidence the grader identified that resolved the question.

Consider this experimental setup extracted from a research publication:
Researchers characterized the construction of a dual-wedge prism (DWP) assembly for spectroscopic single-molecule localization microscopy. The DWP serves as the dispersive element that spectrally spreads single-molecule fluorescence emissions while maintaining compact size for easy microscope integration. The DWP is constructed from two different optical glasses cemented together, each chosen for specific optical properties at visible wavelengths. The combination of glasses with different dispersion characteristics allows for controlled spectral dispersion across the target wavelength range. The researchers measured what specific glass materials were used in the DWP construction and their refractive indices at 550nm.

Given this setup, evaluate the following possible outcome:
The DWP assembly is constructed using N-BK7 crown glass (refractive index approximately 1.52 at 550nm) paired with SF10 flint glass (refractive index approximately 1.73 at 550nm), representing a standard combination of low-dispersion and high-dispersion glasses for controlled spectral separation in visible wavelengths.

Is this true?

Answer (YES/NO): NO